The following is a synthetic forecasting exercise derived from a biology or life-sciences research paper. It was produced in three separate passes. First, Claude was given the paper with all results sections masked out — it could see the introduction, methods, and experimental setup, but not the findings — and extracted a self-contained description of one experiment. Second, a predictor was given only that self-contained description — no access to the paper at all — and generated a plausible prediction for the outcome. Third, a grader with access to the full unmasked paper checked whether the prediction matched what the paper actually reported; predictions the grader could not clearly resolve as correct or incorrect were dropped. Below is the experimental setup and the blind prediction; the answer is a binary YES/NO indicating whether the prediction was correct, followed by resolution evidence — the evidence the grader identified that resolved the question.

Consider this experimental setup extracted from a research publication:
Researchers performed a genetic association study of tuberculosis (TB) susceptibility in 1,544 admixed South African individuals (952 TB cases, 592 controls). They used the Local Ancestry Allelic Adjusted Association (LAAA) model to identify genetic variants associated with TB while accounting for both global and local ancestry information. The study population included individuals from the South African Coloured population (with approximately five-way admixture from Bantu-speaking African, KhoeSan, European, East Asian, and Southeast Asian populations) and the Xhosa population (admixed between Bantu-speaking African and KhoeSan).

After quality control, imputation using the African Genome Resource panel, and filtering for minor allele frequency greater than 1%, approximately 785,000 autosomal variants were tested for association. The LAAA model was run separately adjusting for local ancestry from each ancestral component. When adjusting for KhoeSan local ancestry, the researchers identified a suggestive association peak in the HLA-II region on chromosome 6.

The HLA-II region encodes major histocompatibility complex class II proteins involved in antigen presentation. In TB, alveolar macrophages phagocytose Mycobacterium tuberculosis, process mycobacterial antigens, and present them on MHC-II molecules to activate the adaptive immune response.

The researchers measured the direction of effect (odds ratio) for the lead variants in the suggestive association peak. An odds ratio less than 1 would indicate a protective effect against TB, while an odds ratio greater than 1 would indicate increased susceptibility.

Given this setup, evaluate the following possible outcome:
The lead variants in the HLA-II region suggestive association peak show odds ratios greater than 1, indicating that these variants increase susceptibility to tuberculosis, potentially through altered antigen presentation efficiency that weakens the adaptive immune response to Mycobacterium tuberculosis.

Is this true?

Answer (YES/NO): NO